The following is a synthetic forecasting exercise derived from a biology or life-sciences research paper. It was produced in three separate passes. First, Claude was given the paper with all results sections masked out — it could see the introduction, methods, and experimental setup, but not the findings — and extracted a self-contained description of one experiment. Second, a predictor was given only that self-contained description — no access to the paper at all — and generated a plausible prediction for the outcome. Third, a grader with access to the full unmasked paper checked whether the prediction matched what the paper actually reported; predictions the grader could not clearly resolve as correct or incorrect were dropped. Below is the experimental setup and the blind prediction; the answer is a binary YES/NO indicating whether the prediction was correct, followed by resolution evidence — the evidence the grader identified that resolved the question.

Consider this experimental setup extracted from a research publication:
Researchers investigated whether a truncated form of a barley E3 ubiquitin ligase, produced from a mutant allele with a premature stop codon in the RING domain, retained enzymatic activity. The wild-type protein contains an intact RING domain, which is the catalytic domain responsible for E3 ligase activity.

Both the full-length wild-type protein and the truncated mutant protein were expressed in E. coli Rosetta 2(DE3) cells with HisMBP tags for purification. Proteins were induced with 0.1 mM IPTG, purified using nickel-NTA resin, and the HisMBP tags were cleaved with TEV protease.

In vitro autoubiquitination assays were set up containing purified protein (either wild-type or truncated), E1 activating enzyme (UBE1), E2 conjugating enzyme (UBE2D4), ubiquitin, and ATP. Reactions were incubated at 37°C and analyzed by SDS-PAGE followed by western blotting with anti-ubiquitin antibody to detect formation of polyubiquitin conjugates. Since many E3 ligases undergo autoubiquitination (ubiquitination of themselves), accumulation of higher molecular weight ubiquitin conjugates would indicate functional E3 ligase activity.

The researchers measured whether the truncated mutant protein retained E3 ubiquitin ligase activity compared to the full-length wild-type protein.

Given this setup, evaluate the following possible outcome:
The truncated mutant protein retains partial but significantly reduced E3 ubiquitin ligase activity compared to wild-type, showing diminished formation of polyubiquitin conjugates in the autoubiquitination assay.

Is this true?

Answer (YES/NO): NO